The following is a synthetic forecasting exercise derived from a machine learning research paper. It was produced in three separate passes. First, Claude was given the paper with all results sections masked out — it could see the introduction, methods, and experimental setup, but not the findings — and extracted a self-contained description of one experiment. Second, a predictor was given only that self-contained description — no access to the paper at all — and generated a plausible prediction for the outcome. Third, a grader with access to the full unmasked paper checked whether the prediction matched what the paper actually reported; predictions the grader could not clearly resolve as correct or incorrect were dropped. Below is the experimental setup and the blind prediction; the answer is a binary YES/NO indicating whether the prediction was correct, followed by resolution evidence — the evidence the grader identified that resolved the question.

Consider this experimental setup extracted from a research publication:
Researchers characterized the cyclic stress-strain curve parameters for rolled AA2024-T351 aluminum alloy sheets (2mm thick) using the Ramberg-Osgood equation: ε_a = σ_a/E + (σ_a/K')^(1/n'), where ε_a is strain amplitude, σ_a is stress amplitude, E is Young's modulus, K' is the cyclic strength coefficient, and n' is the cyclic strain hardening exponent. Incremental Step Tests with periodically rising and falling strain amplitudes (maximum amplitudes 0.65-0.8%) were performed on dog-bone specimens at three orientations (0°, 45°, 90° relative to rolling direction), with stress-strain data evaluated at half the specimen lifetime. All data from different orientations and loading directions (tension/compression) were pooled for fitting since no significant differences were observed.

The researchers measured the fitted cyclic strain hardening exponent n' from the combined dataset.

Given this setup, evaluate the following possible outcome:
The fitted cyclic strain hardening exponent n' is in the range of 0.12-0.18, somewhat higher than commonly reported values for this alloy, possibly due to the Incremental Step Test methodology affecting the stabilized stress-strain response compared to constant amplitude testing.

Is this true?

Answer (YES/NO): NO